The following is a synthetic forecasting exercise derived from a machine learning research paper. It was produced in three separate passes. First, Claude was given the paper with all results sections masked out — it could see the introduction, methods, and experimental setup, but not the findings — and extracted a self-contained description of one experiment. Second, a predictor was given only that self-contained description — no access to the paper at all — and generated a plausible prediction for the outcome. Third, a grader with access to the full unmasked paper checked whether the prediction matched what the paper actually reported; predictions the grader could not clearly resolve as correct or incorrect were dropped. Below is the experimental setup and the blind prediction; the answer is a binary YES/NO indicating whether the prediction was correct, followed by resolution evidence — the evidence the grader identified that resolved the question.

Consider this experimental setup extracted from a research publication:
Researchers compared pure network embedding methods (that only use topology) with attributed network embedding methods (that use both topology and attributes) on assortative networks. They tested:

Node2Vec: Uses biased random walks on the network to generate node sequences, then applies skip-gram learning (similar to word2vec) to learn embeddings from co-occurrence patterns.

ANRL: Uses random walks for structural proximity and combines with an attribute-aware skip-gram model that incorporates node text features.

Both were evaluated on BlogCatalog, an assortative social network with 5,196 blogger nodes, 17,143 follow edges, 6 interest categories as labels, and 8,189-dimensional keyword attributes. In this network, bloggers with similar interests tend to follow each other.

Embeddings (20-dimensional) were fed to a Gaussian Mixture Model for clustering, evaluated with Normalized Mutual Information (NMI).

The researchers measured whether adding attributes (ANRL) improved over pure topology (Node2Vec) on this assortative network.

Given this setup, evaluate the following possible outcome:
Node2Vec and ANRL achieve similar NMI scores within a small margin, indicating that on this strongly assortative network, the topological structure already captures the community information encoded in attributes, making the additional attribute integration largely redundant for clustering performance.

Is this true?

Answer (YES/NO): NO